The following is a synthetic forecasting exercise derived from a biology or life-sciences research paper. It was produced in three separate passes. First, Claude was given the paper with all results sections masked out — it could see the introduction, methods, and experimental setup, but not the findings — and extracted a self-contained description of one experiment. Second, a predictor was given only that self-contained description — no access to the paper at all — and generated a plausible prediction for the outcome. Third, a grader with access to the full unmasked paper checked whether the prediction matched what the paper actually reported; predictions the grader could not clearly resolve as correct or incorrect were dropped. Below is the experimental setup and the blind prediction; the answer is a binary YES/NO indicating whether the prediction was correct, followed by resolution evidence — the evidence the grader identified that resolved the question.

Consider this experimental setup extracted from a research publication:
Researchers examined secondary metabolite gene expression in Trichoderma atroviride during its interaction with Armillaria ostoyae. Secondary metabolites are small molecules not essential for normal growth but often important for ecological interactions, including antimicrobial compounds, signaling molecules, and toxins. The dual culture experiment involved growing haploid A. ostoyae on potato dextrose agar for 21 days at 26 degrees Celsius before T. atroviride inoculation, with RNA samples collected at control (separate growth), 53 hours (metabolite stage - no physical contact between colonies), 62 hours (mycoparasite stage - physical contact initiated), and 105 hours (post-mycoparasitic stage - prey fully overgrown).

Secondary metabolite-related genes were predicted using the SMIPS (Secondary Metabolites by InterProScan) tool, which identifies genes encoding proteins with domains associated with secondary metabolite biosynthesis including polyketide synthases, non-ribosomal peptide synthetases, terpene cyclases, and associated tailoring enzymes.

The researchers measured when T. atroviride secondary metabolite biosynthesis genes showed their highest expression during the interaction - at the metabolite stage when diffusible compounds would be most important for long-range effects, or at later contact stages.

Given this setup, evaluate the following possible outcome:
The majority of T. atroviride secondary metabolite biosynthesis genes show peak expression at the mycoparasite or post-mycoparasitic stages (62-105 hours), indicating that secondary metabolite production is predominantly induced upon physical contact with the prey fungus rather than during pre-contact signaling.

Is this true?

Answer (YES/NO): NO